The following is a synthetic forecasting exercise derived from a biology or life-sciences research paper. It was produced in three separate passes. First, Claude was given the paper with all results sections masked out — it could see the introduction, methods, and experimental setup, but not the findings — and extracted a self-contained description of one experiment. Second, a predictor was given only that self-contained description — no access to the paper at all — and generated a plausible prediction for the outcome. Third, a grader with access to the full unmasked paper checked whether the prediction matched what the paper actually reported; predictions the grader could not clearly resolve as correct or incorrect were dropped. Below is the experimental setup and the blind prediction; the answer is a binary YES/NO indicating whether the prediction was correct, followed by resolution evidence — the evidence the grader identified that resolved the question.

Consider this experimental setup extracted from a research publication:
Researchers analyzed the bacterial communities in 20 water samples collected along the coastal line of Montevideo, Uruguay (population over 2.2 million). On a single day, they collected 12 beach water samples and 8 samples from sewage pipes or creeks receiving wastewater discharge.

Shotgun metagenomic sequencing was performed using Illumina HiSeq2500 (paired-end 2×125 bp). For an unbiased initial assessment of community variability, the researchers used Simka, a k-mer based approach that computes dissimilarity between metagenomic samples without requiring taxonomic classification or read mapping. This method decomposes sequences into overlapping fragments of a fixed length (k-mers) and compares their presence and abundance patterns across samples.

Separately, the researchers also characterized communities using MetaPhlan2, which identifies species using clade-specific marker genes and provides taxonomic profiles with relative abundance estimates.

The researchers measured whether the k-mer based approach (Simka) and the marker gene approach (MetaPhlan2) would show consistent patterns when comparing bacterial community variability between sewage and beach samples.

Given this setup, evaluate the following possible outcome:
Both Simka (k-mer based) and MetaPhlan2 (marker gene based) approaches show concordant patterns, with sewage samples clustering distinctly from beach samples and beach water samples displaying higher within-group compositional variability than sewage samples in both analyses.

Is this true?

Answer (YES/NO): NO